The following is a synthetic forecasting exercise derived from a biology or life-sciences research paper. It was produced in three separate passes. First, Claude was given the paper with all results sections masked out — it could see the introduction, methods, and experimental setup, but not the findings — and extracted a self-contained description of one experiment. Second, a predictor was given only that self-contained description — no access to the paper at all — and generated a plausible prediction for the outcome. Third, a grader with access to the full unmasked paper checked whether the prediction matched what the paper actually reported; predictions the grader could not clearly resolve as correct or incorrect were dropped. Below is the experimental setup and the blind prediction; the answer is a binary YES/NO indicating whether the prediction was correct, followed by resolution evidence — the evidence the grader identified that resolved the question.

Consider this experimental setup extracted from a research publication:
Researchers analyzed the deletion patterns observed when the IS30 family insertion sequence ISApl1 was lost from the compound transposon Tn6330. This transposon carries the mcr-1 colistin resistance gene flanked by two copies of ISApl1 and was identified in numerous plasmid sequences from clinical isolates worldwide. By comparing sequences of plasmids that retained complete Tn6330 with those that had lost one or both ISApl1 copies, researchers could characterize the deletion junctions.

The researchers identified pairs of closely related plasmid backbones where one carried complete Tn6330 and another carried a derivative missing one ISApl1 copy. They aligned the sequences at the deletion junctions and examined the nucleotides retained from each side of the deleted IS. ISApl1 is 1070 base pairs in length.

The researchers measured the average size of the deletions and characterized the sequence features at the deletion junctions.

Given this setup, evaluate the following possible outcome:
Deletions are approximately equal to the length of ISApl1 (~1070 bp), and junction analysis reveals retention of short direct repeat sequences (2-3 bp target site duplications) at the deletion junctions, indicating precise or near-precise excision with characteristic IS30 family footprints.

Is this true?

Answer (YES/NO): NO